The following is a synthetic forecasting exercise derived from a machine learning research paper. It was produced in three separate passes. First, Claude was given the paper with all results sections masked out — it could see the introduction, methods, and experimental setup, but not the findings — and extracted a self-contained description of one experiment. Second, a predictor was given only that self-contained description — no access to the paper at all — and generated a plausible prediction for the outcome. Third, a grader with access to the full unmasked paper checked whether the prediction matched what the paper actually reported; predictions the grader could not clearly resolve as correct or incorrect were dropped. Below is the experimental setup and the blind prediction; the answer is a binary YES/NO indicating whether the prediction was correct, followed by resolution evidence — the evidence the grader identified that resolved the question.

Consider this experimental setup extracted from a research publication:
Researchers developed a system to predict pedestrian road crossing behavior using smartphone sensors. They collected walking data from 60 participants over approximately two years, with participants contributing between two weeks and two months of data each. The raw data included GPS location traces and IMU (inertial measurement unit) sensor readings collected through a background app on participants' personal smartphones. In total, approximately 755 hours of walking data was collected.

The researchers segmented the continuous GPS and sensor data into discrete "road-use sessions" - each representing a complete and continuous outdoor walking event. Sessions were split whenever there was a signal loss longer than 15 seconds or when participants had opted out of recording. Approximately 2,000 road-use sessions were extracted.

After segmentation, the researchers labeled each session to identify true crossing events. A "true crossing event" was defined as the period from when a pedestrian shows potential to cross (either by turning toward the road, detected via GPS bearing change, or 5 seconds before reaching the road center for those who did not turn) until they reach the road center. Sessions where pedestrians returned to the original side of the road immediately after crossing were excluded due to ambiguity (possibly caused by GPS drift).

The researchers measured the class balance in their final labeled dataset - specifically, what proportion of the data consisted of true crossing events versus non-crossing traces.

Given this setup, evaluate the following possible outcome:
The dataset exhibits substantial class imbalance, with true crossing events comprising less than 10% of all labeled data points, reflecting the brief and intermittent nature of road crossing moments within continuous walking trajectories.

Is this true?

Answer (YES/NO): YES